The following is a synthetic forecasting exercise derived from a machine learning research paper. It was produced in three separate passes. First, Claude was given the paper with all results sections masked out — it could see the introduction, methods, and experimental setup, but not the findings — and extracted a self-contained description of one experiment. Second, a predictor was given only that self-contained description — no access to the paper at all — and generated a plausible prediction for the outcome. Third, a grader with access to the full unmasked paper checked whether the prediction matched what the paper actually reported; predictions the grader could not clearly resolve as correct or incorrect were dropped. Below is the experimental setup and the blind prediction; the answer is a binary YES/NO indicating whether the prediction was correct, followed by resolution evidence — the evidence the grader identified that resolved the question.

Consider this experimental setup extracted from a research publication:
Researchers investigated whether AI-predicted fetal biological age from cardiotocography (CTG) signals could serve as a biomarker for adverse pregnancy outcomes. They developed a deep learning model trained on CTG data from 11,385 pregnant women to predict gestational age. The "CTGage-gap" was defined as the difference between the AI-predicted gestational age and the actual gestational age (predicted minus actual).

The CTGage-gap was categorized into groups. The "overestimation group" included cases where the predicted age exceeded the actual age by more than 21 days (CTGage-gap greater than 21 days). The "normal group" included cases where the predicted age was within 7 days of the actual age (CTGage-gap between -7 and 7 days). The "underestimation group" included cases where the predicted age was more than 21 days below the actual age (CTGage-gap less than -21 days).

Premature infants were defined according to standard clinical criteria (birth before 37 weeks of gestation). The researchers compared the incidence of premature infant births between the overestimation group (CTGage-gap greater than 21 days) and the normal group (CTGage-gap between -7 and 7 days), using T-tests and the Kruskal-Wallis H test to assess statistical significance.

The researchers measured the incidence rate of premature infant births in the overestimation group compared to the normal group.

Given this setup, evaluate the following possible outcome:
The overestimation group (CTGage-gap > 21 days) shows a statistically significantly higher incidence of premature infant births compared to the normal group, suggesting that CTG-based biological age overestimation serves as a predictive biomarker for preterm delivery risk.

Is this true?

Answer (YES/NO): YES